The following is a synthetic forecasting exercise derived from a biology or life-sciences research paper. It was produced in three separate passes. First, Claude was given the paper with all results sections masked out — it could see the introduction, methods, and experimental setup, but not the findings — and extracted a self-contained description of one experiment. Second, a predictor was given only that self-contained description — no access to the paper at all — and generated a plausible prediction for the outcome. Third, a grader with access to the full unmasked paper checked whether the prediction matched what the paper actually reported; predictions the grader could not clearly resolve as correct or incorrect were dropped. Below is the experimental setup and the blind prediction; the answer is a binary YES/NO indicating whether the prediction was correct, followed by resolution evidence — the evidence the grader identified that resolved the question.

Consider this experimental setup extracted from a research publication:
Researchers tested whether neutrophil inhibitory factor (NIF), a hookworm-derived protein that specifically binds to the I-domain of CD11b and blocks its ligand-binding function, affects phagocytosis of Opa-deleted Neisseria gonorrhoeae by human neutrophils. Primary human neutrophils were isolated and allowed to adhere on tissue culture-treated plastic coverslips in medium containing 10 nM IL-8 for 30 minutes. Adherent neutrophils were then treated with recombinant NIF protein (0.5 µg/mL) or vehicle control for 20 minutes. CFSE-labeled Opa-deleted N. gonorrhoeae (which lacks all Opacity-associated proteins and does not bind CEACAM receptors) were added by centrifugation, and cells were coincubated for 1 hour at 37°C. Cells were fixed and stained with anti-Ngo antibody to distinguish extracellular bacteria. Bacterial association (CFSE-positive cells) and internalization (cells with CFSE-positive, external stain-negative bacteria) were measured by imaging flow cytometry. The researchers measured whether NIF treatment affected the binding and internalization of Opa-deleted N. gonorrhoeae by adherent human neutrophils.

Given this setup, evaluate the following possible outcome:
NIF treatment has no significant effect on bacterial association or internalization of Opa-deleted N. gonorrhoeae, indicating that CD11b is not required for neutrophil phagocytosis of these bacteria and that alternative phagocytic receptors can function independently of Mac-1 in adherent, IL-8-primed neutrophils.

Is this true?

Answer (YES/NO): NO